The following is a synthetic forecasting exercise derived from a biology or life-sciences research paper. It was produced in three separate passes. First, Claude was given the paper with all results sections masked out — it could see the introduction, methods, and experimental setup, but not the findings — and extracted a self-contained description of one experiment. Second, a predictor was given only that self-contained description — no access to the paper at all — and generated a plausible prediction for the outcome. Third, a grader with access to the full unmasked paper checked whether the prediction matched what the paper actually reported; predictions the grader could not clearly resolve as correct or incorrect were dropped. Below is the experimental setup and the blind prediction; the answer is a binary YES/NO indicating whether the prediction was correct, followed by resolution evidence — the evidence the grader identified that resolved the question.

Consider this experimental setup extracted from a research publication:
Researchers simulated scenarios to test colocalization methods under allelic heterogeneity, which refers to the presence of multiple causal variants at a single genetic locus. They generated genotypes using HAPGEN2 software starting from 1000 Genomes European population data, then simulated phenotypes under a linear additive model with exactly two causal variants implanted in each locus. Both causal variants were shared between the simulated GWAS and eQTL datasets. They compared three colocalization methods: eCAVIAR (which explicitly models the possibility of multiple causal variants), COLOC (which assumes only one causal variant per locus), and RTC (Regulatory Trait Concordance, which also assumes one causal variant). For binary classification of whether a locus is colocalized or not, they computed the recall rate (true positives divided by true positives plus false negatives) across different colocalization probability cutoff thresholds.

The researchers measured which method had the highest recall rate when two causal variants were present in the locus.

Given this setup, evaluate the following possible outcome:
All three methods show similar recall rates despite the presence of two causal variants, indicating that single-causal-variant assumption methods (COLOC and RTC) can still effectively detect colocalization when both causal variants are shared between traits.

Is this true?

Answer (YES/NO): NO